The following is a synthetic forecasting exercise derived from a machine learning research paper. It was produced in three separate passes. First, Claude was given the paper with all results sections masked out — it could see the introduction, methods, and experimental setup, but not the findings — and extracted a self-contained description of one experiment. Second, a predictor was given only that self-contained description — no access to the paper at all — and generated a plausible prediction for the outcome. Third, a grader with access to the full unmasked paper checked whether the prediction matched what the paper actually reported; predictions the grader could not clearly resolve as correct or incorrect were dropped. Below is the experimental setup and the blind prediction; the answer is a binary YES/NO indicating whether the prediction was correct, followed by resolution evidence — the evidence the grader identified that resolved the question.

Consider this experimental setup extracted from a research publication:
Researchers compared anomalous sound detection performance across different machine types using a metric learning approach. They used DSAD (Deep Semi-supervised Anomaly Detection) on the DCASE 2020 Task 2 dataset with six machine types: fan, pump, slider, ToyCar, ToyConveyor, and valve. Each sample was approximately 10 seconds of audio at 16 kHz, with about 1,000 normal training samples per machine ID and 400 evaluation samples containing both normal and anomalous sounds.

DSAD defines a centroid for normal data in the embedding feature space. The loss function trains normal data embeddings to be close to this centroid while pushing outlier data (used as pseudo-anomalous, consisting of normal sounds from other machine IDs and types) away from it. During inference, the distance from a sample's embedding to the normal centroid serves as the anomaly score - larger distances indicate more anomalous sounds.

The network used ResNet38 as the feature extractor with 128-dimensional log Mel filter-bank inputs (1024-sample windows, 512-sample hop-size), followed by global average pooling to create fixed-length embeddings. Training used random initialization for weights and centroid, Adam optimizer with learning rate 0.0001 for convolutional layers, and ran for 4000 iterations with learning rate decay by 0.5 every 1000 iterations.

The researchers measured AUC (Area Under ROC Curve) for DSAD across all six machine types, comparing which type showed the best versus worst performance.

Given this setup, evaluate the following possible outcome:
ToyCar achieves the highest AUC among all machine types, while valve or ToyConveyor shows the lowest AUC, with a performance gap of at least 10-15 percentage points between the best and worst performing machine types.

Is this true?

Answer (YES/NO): NO